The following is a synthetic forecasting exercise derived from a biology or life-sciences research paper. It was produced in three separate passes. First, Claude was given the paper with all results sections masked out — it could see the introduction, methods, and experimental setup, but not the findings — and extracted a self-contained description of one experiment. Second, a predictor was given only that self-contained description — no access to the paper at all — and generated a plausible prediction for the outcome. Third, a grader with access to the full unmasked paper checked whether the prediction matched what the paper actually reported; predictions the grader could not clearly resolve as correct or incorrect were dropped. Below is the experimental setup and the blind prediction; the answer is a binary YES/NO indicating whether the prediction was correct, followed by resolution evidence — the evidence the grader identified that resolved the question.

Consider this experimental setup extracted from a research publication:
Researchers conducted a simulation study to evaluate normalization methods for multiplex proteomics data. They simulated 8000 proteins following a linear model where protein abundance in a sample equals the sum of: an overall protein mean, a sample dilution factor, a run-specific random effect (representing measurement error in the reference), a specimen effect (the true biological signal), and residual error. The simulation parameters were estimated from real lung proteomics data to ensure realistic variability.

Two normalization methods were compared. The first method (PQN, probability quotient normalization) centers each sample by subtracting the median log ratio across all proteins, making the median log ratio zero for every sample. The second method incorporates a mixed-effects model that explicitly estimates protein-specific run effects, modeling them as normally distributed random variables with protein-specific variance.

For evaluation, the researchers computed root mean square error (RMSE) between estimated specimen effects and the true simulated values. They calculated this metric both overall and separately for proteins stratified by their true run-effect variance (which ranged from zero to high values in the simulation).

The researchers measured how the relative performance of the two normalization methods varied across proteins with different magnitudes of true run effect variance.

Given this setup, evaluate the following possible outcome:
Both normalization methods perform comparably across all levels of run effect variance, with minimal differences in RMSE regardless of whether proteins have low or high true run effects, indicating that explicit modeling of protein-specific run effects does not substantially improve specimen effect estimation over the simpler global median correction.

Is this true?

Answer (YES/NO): NO